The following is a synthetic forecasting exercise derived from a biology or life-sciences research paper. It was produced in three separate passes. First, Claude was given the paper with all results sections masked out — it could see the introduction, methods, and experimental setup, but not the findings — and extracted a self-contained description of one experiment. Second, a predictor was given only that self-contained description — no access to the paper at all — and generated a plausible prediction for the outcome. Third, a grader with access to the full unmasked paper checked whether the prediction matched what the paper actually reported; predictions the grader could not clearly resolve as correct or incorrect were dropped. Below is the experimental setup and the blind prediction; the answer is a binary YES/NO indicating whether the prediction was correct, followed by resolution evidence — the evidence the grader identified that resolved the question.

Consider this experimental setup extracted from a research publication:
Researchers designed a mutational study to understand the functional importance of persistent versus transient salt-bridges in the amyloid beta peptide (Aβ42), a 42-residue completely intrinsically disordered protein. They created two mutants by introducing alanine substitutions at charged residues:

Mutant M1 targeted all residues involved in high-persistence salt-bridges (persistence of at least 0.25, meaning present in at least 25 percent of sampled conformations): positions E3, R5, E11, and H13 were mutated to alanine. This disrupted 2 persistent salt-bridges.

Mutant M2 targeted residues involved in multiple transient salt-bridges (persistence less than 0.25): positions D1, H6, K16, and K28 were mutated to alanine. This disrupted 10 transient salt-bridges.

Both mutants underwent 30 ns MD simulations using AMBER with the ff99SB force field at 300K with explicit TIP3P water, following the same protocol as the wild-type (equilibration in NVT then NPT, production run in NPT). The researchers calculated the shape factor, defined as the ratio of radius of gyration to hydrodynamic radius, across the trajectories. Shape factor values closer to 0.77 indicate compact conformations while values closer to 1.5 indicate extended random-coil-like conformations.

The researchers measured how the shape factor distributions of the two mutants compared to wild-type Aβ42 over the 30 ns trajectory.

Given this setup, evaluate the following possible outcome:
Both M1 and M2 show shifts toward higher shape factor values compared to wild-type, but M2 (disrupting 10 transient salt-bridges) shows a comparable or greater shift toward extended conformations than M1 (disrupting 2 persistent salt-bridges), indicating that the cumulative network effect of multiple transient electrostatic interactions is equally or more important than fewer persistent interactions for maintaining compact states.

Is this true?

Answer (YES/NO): NO